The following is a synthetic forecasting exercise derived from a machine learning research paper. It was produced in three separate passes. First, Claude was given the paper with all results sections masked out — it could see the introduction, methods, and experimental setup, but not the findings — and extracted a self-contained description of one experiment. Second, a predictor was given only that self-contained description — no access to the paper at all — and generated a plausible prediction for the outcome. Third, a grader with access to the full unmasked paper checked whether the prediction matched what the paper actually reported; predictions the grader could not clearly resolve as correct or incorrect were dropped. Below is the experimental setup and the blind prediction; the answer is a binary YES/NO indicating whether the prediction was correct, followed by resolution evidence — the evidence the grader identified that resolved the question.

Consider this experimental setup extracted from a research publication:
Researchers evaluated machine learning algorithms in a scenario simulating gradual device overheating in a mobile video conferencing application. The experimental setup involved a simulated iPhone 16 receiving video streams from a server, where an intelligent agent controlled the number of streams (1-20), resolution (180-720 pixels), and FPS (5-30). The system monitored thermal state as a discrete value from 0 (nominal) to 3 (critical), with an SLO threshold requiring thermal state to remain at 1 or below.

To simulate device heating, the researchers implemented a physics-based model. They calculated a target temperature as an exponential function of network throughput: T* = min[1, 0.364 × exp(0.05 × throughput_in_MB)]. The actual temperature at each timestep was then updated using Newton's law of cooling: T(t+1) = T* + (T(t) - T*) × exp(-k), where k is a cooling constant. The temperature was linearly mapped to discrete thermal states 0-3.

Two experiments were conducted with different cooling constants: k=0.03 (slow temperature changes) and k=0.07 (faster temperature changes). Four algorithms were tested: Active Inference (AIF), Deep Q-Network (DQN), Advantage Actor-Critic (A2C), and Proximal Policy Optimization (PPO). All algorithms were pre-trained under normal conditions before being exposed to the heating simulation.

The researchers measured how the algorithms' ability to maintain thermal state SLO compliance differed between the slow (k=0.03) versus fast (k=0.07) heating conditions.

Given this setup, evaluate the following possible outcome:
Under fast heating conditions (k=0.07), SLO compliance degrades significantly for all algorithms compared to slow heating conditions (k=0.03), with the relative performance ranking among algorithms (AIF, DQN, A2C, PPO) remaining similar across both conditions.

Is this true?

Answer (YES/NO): NO